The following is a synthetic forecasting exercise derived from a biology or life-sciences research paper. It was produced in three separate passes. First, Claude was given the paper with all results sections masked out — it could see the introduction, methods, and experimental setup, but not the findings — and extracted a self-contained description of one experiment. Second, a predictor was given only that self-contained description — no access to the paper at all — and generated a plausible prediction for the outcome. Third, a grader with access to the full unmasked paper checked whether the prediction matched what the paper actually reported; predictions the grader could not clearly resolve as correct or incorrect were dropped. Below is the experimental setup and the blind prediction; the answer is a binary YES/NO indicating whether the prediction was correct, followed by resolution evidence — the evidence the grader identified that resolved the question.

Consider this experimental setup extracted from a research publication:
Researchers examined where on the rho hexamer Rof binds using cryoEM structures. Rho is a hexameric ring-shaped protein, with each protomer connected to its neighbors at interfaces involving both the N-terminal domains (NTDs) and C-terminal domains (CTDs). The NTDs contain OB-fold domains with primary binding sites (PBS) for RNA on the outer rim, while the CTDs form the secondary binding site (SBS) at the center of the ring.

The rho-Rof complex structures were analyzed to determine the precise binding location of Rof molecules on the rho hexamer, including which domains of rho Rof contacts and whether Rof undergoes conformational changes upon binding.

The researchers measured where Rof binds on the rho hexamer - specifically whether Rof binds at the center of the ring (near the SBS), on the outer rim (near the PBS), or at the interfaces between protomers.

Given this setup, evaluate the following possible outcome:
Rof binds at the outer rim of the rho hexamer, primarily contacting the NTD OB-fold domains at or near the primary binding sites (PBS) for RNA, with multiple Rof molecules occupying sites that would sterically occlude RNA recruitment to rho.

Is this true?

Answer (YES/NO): NO